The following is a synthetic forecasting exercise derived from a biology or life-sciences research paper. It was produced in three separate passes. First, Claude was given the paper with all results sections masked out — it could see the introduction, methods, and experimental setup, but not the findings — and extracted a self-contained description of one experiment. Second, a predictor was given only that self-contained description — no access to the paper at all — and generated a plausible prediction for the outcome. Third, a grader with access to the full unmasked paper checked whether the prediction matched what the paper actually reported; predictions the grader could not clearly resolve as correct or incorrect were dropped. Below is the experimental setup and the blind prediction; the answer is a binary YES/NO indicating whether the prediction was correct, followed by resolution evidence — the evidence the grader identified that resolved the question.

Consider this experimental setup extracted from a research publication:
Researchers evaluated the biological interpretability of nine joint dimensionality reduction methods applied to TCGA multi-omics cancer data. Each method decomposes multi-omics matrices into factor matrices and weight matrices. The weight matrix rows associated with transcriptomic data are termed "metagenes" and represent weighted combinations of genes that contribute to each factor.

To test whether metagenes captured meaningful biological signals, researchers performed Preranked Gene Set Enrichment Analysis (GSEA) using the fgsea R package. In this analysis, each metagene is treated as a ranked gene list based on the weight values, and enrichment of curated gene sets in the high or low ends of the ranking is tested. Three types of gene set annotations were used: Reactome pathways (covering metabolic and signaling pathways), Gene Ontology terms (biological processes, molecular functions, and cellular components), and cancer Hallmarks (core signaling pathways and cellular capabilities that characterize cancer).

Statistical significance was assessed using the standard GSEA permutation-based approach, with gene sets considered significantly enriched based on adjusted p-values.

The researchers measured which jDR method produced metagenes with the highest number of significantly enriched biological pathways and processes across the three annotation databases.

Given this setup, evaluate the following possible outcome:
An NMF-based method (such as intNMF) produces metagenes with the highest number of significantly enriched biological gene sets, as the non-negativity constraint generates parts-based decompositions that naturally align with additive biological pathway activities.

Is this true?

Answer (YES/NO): NO